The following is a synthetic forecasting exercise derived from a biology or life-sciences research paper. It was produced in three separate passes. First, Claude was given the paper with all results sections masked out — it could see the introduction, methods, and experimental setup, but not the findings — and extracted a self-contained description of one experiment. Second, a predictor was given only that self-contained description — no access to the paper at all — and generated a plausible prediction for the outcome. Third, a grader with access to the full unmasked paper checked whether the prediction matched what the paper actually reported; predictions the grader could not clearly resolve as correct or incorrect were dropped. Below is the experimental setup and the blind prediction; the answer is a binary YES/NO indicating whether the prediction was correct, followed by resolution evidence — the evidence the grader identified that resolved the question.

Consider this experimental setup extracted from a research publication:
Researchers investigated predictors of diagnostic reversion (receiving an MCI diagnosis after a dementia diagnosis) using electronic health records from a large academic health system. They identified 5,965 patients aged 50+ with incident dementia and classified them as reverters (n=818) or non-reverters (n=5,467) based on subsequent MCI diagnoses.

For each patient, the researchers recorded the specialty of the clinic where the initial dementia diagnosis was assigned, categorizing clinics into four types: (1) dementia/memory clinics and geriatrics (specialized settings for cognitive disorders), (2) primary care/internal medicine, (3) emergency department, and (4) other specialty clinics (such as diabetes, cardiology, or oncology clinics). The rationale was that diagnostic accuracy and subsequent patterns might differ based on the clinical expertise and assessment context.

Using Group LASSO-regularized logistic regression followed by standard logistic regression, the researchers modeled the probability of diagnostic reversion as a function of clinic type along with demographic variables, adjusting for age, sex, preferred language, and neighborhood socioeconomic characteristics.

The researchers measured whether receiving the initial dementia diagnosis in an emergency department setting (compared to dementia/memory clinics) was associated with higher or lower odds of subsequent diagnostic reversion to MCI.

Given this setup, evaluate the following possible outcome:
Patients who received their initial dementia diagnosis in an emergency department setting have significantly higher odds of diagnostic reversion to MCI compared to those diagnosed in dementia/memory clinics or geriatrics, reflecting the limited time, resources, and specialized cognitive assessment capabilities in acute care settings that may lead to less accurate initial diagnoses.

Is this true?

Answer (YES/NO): NO